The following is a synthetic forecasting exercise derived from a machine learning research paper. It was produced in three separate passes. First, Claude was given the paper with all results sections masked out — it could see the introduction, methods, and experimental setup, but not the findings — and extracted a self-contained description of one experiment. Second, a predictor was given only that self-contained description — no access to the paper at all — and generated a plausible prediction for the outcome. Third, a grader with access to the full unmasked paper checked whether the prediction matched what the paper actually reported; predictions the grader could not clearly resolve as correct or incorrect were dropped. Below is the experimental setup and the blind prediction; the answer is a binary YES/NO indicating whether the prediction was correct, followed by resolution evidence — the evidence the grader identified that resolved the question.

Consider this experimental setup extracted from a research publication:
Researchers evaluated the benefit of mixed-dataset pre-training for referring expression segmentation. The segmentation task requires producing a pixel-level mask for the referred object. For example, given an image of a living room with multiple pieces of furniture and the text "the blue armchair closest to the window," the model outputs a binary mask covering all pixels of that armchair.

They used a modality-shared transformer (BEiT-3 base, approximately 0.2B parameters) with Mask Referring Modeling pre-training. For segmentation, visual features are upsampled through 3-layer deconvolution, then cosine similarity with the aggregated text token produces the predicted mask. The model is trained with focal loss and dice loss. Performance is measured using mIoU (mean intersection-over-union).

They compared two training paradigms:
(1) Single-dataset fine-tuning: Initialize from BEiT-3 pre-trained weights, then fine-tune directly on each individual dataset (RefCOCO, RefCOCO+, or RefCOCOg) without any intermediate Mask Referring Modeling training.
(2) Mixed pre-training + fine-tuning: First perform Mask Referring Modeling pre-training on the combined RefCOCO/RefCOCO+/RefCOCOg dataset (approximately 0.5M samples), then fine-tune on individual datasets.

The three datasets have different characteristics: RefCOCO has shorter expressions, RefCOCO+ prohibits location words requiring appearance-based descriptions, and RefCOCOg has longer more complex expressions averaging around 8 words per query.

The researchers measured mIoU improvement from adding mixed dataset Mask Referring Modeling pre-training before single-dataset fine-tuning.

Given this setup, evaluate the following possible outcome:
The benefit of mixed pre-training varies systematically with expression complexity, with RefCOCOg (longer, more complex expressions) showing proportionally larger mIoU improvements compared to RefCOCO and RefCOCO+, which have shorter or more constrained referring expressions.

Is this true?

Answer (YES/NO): YES